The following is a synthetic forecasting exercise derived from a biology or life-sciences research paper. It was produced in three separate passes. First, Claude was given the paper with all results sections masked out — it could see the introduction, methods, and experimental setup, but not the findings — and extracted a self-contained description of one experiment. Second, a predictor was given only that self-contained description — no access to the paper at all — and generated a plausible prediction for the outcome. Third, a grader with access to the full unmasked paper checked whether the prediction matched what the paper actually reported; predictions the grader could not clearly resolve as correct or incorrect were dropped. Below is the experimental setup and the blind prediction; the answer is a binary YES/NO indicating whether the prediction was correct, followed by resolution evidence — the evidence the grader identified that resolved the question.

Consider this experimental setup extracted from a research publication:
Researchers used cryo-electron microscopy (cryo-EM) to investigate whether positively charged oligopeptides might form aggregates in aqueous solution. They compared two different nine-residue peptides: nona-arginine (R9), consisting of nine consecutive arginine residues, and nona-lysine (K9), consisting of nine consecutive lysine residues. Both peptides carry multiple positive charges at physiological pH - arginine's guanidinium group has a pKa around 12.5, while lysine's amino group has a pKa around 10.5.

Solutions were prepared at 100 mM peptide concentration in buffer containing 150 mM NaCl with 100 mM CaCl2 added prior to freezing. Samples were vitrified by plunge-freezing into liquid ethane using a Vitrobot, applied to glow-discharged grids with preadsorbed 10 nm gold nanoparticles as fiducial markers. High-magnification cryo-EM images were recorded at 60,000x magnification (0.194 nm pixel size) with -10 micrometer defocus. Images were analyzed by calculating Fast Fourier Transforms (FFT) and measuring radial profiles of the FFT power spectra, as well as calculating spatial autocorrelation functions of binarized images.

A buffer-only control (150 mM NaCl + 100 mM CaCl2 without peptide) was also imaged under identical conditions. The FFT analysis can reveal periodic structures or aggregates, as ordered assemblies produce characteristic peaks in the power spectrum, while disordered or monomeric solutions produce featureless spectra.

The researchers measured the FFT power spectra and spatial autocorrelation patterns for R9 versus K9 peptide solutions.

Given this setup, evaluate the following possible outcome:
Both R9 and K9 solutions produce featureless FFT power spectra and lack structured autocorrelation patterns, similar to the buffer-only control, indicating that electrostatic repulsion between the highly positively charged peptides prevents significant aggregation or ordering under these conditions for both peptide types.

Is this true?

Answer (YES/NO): NO